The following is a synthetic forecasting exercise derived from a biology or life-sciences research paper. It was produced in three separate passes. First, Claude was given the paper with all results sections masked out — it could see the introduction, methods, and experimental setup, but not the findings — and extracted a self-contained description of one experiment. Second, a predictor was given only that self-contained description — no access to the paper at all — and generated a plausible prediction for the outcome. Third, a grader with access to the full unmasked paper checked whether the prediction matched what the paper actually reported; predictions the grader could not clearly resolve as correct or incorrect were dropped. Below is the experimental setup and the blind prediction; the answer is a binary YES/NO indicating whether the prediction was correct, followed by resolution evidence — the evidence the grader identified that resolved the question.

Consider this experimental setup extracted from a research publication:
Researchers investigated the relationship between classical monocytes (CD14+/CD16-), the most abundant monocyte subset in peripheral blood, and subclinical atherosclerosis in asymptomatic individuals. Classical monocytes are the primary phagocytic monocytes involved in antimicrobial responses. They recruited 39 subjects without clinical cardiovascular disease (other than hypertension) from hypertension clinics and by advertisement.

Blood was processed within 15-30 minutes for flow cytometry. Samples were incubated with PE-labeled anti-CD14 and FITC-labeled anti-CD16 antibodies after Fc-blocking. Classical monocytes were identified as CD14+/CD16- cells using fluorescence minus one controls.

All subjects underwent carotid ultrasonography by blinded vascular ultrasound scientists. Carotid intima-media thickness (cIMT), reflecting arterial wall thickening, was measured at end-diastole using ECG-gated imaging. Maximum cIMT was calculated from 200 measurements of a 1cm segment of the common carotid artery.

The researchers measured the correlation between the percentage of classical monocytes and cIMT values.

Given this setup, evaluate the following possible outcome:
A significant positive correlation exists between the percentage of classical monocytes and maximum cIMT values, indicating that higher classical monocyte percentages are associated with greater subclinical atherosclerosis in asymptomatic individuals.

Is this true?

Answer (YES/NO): NO